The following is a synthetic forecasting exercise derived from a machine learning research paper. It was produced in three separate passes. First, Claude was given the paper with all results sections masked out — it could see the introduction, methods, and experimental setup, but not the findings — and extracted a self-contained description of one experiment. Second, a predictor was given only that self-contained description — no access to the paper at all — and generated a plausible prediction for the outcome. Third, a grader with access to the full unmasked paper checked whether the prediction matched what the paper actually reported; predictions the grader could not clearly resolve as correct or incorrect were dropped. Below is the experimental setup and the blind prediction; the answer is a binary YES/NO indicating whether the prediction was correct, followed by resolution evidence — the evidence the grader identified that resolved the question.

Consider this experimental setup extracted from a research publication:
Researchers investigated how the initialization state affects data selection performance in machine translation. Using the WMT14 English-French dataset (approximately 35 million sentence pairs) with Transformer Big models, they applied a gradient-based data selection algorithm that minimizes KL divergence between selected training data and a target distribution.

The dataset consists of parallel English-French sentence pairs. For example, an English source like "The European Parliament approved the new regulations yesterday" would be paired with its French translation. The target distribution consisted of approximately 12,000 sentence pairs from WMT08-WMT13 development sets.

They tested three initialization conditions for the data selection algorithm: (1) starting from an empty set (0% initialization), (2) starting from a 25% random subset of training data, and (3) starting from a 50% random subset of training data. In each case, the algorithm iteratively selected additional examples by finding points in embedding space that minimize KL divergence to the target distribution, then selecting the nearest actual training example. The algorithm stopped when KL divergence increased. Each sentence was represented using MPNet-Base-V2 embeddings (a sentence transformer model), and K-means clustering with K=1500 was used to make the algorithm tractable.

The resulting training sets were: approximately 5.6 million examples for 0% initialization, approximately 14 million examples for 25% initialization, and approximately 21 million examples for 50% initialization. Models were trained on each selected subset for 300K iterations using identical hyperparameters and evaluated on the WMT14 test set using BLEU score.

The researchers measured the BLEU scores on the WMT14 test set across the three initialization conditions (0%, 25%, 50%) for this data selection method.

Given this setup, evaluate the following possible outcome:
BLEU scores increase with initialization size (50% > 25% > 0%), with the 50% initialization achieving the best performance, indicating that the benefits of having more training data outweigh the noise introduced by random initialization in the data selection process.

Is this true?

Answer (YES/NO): YES